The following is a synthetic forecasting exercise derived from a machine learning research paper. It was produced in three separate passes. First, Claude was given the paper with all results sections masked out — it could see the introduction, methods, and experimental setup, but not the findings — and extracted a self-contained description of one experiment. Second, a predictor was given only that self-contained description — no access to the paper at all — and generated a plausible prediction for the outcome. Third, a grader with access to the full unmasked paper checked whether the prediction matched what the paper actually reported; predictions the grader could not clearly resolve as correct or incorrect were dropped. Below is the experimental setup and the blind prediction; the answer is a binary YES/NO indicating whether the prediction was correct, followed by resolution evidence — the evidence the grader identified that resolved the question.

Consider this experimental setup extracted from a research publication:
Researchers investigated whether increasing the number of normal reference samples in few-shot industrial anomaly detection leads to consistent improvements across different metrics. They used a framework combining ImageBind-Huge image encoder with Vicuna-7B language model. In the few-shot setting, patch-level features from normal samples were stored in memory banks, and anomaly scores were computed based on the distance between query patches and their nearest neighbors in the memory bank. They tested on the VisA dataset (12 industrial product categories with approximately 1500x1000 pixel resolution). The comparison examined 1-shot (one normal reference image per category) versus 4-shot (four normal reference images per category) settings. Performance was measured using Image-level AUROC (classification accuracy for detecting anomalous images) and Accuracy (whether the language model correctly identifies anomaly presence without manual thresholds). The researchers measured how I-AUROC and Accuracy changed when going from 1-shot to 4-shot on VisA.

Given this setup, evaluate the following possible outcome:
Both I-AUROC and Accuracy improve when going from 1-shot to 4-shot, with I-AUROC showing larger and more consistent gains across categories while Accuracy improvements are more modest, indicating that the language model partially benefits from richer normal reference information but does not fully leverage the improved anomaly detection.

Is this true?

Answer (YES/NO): NO